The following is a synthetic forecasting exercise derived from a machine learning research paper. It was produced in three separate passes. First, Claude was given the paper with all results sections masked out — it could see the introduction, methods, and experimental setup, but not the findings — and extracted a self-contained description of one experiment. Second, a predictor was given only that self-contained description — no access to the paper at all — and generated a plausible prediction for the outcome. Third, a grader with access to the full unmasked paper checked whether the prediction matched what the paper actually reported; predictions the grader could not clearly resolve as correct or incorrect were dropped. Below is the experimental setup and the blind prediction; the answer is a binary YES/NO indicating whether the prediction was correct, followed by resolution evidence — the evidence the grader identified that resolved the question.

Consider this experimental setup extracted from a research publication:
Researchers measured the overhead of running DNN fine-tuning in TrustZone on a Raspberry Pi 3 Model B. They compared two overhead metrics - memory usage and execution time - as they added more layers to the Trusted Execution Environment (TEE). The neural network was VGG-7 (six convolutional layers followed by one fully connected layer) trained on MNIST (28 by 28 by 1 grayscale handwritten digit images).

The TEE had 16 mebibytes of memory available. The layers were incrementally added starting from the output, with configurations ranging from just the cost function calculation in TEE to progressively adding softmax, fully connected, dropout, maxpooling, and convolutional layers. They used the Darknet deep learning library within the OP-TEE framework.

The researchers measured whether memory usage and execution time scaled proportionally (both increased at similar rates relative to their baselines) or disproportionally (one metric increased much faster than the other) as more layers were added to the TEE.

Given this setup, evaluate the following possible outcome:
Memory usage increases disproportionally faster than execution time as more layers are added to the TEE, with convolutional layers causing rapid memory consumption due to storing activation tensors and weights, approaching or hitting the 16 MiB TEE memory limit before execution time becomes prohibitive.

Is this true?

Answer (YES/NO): NO